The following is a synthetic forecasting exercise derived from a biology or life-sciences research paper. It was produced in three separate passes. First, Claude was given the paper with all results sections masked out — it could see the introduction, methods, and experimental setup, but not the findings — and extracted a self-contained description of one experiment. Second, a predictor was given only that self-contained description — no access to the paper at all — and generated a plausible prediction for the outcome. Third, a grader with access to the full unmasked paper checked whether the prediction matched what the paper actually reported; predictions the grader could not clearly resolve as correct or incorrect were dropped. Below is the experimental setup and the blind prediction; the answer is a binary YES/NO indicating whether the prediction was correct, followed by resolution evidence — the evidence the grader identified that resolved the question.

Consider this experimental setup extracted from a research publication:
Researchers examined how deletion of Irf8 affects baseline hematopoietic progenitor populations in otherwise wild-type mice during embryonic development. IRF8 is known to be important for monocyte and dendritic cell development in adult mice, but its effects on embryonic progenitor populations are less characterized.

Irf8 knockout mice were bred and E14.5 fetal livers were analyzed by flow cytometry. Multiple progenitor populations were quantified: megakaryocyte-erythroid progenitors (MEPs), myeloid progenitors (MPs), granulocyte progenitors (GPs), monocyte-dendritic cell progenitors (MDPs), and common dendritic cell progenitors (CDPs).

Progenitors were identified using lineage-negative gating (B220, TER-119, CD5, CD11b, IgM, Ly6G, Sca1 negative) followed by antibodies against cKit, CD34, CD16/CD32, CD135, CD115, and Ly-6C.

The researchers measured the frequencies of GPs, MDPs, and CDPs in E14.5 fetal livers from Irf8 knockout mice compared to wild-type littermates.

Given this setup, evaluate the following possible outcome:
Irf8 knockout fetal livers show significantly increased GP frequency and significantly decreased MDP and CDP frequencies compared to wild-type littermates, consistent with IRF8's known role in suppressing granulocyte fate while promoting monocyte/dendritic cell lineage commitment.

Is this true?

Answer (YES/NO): NO